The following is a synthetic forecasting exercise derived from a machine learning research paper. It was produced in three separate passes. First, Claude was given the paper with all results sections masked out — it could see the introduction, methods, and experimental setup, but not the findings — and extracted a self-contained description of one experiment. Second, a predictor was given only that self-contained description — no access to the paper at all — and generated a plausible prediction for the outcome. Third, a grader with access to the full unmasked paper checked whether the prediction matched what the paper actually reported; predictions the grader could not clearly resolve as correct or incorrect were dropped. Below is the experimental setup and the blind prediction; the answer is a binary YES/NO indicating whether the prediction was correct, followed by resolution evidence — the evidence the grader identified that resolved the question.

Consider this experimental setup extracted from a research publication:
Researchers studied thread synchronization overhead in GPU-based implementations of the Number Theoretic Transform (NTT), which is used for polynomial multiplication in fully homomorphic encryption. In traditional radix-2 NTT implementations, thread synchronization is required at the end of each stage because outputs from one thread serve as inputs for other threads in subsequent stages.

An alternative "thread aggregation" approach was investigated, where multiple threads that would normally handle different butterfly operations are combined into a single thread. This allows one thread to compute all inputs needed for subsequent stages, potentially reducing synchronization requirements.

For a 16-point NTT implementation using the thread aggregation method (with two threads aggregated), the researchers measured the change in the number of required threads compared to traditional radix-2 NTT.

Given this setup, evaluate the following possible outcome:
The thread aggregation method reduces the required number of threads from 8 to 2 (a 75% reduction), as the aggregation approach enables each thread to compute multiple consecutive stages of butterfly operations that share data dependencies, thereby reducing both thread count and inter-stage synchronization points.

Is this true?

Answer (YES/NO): NO